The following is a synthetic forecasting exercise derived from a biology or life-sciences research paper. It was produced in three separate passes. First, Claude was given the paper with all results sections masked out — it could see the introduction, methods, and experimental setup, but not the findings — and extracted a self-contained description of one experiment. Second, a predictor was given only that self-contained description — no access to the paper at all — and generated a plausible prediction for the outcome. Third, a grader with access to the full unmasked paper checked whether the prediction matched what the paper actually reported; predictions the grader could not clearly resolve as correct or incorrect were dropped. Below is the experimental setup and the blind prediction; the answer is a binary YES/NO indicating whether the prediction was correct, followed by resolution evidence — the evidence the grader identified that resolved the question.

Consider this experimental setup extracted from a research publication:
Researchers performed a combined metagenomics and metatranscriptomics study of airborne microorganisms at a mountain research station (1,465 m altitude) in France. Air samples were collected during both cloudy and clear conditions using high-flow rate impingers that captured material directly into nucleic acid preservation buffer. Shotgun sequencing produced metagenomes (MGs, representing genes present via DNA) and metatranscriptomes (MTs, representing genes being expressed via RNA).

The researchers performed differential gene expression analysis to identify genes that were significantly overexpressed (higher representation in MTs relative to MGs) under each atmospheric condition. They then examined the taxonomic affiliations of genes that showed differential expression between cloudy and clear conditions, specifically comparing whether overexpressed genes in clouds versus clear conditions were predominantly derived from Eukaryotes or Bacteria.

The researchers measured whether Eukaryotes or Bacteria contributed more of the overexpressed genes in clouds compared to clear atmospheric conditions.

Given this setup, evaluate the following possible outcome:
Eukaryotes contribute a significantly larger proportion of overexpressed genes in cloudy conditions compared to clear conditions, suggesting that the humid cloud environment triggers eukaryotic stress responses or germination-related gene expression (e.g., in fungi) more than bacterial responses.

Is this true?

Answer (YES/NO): YES